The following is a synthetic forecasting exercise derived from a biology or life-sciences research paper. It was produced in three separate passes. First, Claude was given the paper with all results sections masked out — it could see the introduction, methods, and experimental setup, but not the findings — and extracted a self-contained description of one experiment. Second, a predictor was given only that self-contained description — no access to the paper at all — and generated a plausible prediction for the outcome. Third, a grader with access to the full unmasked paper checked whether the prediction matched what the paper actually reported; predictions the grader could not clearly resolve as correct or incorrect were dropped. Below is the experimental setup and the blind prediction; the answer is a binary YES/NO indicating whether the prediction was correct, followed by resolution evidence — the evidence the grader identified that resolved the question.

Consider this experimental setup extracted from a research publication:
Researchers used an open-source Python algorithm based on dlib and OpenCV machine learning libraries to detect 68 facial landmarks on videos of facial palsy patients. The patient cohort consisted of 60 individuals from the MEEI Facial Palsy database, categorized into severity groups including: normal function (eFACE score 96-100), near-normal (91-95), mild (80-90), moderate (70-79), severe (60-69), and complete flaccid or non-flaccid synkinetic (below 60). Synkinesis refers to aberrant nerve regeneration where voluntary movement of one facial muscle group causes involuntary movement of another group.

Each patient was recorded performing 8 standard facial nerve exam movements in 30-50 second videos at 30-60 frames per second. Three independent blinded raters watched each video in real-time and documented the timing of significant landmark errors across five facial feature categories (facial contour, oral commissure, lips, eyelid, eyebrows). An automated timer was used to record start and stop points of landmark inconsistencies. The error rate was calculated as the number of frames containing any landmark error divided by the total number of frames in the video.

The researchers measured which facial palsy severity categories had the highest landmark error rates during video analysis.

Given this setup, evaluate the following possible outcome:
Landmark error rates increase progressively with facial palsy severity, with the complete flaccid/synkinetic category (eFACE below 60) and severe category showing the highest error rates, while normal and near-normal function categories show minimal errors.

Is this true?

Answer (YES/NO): NO